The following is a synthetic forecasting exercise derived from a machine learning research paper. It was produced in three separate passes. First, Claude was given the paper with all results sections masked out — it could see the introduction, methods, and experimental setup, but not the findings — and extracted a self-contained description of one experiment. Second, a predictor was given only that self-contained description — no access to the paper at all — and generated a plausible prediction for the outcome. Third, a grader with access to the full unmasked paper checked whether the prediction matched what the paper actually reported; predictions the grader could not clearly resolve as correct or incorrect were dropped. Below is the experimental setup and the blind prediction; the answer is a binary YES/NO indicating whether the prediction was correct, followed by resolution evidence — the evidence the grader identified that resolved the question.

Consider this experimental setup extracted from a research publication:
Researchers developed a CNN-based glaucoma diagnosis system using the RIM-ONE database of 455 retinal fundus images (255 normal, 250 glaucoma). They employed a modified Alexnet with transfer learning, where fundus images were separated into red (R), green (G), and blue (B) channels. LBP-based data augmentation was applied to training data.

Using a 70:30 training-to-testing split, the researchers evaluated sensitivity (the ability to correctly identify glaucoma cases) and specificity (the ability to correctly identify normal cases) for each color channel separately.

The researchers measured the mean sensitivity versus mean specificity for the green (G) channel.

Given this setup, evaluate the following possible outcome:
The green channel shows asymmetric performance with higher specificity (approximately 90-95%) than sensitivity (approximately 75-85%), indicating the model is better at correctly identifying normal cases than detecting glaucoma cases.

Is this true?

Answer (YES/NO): NO